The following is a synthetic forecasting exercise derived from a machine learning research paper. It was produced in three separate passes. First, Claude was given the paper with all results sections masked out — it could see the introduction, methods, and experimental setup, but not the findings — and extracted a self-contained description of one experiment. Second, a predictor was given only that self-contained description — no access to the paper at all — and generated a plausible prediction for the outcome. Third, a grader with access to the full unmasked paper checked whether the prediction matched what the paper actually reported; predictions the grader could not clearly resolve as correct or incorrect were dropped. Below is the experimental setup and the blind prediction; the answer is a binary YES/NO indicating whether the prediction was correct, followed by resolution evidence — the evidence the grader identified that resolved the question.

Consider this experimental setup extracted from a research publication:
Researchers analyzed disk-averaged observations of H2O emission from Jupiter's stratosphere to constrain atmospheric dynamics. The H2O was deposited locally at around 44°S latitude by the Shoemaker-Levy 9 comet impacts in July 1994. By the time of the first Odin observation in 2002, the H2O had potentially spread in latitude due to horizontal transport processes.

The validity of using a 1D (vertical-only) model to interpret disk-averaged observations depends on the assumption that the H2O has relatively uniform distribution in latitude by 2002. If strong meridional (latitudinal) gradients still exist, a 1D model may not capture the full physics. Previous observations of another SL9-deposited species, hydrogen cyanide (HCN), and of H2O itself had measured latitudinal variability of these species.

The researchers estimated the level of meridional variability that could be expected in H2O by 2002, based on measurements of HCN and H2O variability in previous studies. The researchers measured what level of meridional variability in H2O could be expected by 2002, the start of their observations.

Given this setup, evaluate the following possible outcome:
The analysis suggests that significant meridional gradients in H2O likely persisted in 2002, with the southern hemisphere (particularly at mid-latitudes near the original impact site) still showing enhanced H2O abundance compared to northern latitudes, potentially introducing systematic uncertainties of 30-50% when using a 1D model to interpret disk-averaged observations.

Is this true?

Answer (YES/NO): NO